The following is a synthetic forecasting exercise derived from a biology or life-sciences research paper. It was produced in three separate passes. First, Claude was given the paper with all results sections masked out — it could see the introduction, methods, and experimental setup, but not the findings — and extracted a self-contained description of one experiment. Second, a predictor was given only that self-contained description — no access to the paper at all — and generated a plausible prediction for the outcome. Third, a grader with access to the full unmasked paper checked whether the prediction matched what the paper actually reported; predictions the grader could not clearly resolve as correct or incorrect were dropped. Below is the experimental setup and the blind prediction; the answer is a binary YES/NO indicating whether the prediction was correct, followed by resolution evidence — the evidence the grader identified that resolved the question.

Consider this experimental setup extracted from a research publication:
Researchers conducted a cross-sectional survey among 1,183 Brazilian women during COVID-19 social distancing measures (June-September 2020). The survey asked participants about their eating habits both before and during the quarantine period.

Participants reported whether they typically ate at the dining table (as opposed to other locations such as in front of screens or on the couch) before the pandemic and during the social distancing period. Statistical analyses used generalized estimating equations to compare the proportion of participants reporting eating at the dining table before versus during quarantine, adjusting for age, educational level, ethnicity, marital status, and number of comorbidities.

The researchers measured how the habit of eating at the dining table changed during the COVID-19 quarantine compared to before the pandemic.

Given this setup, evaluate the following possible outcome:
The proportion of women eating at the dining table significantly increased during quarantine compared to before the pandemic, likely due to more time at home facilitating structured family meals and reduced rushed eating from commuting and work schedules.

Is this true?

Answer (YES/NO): YES